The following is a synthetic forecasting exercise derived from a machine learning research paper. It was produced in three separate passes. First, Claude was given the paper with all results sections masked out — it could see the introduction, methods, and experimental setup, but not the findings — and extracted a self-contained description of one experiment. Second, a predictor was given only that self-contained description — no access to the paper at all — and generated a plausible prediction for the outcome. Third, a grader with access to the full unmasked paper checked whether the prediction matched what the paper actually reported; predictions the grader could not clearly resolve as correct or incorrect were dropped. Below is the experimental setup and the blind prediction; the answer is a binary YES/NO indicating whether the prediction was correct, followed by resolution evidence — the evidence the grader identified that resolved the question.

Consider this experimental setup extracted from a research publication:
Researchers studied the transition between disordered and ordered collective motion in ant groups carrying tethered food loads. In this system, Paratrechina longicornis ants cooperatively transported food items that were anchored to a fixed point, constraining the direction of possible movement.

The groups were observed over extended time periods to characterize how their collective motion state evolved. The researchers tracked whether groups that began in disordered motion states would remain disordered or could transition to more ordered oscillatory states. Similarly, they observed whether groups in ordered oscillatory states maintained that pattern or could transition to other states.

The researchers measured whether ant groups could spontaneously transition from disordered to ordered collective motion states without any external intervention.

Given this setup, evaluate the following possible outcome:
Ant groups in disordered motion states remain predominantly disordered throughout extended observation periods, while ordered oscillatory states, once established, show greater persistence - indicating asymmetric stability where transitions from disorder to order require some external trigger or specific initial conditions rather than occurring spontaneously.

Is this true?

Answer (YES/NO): NO